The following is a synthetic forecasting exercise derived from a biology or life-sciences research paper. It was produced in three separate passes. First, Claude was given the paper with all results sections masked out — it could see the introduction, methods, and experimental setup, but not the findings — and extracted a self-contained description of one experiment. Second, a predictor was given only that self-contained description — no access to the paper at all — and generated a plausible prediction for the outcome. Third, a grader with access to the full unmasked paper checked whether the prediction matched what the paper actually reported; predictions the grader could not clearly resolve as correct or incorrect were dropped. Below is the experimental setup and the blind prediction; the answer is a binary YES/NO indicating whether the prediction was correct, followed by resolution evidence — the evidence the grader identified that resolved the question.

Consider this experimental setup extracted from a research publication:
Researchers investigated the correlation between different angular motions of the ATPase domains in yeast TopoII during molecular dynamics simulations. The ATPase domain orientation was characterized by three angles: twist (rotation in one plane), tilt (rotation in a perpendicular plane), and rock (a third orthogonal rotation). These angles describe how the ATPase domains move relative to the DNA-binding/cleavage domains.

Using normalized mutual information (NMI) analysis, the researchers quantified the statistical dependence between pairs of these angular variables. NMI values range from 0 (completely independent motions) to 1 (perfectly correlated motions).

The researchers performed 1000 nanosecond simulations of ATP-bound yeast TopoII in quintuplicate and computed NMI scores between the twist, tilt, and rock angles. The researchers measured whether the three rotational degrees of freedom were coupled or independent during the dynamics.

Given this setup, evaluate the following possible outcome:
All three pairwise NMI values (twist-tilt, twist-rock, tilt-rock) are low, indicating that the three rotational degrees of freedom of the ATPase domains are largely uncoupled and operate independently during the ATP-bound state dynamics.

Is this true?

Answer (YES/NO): NO